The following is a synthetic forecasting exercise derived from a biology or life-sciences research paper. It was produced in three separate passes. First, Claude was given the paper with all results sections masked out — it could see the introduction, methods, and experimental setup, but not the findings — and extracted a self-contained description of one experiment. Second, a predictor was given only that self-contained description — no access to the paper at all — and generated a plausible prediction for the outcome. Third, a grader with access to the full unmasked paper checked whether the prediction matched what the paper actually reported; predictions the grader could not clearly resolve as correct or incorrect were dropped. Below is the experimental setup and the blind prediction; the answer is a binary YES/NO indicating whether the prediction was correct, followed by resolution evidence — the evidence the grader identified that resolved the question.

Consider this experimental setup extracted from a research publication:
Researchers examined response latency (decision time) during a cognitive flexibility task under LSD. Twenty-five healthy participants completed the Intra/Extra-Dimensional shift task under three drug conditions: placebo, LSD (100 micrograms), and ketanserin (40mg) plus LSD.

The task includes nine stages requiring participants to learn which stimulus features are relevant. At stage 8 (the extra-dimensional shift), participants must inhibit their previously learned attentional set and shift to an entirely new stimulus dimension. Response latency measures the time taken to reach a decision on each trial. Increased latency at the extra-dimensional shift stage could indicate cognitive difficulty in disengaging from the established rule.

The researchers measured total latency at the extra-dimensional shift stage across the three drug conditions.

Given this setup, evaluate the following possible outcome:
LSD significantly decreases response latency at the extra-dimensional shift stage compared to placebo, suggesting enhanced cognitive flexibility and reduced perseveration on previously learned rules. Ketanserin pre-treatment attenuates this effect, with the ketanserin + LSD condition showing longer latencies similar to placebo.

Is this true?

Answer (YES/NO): NO